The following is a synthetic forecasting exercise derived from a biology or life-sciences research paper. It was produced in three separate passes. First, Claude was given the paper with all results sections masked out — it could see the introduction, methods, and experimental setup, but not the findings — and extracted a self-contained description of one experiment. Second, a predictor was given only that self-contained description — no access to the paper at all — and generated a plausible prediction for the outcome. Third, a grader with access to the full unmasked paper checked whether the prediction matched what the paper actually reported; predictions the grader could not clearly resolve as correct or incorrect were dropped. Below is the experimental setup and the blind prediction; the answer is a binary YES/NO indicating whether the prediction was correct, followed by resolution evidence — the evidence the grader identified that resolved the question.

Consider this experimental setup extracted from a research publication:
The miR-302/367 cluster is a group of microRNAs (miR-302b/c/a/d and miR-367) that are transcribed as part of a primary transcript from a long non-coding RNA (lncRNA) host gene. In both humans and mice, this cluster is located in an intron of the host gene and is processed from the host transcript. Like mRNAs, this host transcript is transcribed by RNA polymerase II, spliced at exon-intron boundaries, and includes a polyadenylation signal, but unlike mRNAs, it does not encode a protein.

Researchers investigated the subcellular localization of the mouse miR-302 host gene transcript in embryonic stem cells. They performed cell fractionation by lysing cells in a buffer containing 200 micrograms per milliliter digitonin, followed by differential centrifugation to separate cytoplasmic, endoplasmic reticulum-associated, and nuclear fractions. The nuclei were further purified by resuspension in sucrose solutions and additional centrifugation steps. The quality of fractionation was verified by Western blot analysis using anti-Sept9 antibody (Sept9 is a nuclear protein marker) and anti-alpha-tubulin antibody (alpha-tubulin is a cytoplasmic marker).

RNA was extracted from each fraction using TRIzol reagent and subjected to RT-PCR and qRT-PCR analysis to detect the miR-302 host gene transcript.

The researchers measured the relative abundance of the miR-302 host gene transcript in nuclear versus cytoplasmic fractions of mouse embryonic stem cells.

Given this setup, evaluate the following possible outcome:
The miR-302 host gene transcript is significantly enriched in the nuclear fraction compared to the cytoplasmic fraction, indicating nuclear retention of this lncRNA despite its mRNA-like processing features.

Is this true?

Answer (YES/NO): NO